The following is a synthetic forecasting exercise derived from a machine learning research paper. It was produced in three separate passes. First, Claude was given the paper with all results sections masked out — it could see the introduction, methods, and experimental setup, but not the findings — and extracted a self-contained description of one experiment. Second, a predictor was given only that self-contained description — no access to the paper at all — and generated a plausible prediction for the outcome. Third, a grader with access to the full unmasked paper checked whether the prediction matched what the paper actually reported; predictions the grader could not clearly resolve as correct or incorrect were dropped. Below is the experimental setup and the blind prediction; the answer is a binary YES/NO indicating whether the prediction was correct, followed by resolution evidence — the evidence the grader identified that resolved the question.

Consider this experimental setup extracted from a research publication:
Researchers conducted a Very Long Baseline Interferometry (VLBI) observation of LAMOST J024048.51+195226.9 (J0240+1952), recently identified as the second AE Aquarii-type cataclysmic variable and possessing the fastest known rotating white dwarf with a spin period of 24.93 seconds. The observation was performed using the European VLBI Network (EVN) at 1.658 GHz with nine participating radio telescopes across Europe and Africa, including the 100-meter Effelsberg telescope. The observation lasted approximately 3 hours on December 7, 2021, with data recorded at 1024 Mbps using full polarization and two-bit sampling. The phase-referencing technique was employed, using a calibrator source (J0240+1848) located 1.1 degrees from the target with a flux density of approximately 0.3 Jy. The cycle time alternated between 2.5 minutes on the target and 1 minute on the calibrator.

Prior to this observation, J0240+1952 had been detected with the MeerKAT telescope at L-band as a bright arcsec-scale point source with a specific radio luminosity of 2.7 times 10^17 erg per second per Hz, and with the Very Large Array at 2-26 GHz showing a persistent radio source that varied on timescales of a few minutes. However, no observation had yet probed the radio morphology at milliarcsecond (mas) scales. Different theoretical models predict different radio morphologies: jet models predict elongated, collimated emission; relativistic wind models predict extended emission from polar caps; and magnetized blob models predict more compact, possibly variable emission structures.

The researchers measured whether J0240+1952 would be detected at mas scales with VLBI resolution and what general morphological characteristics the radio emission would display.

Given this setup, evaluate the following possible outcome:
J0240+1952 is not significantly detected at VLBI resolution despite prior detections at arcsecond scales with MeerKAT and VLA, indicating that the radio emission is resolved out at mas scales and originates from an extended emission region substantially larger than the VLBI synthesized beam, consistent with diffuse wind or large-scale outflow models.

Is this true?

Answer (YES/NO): NO